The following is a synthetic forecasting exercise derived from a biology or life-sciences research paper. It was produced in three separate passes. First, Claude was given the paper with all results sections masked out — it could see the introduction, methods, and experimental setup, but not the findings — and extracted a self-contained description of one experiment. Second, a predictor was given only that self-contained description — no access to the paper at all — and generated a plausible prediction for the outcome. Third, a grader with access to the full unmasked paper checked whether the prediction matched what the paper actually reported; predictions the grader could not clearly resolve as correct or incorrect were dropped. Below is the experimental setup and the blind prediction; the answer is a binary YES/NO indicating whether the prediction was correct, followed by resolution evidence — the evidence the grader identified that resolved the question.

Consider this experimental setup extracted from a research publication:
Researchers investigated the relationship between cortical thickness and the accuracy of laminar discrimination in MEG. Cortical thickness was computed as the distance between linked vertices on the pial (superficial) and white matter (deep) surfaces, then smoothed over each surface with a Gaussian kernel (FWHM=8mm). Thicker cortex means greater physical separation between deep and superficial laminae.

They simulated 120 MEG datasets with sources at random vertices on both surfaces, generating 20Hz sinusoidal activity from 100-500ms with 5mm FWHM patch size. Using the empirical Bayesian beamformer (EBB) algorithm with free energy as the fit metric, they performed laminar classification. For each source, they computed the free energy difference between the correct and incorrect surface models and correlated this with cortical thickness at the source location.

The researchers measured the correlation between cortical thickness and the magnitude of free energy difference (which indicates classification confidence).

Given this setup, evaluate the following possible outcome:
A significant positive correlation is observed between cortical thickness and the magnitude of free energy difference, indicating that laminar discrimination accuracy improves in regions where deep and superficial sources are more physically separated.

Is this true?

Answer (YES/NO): YES